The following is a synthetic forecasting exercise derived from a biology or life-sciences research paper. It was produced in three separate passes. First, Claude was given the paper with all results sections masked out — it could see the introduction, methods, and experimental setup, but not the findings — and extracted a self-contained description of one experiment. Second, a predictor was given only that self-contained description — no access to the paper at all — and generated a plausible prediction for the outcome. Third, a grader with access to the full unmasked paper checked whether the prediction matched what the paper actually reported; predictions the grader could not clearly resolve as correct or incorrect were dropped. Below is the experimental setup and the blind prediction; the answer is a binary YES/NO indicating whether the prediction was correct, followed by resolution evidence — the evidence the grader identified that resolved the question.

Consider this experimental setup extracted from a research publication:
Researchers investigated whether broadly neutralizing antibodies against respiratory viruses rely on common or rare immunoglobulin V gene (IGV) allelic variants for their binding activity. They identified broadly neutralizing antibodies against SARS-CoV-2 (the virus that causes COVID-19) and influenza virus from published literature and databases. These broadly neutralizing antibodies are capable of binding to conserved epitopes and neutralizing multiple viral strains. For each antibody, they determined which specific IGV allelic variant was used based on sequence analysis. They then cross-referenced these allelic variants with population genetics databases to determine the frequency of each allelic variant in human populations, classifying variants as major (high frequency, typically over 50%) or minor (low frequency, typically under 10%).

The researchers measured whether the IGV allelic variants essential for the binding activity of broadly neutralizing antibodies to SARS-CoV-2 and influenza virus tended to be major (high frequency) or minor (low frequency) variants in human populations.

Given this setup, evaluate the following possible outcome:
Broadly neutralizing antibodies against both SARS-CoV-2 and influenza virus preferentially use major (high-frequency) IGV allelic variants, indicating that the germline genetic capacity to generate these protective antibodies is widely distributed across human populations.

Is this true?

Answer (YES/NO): NO